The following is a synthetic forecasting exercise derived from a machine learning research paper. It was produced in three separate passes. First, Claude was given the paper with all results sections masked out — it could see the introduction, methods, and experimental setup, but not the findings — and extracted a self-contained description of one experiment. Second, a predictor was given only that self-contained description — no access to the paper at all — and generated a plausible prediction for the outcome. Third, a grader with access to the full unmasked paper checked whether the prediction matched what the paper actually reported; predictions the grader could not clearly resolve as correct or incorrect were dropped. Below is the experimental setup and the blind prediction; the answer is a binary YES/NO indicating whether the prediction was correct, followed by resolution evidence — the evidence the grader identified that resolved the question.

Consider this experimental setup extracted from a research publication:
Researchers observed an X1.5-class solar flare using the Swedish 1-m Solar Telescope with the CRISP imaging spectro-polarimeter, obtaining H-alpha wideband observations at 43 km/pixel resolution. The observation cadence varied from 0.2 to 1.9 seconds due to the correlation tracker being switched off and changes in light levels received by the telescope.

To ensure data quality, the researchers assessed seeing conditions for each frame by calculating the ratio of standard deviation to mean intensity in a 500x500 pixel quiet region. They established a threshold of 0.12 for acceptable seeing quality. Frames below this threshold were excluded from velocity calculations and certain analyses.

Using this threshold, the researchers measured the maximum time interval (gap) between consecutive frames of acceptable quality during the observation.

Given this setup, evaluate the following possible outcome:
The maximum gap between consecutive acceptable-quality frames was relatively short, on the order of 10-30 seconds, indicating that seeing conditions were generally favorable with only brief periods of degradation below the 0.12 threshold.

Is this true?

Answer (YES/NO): NO